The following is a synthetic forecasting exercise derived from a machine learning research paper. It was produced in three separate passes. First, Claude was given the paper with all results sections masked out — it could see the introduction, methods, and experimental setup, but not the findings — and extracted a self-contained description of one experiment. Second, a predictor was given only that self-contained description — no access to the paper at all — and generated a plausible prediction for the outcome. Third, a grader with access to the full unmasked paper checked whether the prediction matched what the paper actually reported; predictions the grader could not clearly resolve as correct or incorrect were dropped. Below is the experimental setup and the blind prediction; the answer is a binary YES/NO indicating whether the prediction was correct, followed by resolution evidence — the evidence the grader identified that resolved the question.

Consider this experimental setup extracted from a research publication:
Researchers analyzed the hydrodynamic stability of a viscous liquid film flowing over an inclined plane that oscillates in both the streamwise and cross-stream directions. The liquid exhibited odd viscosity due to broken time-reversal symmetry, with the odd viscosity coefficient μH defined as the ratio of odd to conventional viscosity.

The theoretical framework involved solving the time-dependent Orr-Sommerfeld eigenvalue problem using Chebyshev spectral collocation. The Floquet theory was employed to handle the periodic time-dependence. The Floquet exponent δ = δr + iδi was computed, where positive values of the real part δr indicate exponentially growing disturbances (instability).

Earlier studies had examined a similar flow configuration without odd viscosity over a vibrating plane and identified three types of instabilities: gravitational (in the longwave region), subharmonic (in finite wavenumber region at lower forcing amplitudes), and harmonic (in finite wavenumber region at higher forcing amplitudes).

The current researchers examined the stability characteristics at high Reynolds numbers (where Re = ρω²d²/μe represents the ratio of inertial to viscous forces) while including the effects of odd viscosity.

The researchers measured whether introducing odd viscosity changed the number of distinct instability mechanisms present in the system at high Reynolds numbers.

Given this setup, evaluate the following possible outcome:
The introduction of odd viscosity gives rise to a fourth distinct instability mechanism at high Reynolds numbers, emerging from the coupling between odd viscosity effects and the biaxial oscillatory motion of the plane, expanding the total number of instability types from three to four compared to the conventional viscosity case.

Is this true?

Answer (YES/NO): NO